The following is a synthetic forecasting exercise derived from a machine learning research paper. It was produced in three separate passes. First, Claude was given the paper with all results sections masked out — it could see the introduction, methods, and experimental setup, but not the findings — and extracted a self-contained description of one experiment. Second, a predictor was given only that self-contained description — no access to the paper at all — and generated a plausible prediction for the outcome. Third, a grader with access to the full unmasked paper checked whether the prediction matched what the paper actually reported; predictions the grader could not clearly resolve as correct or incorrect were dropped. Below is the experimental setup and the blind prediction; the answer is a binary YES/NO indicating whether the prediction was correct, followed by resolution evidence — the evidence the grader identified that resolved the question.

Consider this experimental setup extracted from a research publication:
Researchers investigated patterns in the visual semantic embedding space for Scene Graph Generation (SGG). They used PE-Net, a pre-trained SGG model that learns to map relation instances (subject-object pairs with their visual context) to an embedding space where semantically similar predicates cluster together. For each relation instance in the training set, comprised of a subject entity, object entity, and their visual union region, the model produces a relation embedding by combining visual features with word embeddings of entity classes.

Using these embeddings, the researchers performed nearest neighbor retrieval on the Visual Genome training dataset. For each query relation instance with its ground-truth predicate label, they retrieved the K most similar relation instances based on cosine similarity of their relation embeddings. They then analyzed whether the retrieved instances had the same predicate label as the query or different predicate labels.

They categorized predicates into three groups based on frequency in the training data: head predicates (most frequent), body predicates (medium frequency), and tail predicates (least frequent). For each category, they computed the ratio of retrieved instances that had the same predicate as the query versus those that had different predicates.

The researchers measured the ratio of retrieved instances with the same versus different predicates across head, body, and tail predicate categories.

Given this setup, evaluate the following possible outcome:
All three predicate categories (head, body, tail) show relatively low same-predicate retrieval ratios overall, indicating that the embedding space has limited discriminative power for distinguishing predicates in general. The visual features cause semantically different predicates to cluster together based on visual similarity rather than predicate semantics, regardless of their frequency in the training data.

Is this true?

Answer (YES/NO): NO